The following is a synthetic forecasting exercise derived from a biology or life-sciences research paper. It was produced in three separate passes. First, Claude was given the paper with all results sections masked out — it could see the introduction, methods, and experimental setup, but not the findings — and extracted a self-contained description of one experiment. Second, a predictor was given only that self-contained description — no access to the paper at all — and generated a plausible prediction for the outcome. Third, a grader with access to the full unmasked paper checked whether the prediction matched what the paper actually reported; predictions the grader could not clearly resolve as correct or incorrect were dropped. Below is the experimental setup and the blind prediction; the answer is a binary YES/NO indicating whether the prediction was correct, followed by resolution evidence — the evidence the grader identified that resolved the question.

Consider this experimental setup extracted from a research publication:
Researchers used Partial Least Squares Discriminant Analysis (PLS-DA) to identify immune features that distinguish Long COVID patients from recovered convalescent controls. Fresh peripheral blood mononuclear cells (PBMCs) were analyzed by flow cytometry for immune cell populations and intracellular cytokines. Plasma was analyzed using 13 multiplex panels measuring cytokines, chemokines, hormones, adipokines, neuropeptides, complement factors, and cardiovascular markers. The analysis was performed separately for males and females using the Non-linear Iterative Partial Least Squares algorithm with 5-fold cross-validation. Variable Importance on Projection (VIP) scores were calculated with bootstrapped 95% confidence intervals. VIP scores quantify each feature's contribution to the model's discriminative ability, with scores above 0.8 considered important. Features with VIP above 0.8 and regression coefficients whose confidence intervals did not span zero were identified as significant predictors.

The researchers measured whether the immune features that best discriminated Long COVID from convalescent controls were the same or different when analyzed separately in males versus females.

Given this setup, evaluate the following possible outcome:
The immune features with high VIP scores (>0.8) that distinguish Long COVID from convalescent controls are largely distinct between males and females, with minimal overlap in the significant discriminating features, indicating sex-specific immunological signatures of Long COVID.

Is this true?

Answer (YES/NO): YES